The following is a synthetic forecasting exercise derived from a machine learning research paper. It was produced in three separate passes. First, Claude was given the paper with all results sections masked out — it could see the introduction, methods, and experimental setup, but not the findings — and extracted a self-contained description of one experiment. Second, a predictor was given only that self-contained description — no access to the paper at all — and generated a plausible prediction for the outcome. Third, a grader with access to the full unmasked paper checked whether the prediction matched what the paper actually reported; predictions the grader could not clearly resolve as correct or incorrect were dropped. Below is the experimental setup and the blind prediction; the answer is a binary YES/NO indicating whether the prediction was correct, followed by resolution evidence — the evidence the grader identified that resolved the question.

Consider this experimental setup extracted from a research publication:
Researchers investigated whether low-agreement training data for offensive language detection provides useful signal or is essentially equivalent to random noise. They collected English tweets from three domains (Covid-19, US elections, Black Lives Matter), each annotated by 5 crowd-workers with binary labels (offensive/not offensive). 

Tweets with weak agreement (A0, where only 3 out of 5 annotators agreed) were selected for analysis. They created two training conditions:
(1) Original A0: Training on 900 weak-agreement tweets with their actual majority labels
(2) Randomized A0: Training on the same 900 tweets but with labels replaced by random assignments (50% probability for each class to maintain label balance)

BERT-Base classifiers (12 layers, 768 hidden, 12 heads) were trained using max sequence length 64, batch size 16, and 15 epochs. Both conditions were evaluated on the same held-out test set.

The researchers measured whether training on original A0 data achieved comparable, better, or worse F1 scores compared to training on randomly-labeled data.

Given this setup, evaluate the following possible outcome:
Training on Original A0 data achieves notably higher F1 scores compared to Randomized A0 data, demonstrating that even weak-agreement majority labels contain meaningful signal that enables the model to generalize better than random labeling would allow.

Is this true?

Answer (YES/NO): YES